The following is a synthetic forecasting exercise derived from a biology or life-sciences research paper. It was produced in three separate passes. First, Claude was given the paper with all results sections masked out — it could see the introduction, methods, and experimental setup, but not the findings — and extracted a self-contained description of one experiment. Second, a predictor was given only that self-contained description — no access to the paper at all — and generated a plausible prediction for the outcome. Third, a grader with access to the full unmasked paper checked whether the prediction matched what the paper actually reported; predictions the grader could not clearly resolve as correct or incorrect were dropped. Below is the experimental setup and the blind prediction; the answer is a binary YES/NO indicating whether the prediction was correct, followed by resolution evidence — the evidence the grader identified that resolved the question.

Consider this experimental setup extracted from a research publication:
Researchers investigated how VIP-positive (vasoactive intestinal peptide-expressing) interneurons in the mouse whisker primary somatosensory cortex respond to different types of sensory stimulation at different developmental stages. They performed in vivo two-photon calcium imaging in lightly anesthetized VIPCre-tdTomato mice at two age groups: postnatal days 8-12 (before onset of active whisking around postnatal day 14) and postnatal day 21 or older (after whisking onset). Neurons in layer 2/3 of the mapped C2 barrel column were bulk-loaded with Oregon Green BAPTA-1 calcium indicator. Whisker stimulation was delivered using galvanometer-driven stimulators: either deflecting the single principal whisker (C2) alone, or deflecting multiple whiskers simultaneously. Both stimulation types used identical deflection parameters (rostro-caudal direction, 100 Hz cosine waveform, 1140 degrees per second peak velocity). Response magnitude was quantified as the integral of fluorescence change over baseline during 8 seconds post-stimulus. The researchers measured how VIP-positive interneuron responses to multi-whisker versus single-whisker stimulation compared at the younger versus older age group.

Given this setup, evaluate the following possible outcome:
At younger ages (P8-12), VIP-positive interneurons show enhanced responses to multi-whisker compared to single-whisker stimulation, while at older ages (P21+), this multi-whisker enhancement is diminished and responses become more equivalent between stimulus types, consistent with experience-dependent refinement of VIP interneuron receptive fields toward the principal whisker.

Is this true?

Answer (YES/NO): YES